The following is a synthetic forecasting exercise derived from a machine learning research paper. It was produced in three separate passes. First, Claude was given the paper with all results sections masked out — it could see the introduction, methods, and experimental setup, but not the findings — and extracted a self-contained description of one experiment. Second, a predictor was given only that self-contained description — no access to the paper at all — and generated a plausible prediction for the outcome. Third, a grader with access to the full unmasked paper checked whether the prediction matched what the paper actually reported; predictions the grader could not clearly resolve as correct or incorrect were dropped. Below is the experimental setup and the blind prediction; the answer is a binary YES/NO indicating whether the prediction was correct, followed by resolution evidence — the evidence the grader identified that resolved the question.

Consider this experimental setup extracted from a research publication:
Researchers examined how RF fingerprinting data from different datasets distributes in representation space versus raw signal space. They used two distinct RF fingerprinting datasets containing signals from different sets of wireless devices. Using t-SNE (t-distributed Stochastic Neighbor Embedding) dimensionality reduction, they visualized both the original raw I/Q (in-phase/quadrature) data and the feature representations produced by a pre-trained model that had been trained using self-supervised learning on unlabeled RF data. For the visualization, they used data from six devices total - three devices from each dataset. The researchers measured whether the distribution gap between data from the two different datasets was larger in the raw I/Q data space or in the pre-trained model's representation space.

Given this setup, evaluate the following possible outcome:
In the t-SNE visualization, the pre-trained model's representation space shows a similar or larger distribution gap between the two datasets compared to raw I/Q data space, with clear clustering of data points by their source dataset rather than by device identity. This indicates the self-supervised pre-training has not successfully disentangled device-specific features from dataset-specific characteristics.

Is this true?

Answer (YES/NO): NO